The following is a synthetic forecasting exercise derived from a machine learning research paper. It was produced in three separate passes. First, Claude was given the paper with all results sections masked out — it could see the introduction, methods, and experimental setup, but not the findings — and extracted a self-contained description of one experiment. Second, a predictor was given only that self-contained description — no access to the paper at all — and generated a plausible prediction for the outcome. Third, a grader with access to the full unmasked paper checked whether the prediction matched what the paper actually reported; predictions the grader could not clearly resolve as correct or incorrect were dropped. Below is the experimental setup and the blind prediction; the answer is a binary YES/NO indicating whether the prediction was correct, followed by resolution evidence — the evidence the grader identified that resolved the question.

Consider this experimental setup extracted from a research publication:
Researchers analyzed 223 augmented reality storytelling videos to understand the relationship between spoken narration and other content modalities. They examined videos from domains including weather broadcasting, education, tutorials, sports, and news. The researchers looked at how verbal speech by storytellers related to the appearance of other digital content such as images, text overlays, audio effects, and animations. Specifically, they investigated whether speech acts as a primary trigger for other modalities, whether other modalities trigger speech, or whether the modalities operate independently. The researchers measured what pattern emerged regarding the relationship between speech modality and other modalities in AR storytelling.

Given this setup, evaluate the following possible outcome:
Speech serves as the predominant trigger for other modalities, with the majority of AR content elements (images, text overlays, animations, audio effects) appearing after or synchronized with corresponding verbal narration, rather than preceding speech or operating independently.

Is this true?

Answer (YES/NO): YES